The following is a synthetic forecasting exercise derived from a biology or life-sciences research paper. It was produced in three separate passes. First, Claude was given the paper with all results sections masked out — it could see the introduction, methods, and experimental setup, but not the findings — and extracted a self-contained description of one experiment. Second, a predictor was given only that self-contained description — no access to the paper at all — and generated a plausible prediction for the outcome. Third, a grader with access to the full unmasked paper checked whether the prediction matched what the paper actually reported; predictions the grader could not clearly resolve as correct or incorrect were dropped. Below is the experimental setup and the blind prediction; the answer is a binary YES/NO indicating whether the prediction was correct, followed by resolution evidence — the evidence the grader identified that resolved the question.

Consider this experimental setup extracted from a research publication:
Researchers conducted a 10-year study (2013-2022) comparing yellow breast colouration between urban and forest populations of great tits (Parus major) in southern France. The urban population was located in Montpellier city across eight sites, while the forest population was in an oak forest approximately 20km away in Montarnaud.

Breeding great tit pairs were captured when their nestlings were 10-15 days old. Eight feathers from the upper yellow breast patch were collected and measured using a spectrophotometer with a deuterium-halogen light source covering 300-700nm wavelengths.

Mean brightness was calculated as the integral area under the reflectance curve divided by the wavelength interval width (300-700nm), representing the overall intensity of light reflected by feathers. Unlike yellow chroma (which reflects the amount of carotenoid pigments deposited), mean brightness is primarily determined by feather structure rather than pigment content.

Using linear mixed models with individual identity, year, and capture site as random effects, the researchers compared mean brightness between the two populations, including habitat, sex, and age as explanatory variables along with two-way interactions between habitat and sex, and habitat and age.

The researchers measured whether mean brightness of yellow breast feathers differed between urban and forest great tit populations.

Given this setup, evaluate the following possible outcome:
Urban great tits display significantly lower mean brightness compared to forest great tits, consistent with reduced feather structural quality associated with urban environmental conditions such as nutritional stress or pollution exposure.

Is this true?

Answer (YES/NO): NO